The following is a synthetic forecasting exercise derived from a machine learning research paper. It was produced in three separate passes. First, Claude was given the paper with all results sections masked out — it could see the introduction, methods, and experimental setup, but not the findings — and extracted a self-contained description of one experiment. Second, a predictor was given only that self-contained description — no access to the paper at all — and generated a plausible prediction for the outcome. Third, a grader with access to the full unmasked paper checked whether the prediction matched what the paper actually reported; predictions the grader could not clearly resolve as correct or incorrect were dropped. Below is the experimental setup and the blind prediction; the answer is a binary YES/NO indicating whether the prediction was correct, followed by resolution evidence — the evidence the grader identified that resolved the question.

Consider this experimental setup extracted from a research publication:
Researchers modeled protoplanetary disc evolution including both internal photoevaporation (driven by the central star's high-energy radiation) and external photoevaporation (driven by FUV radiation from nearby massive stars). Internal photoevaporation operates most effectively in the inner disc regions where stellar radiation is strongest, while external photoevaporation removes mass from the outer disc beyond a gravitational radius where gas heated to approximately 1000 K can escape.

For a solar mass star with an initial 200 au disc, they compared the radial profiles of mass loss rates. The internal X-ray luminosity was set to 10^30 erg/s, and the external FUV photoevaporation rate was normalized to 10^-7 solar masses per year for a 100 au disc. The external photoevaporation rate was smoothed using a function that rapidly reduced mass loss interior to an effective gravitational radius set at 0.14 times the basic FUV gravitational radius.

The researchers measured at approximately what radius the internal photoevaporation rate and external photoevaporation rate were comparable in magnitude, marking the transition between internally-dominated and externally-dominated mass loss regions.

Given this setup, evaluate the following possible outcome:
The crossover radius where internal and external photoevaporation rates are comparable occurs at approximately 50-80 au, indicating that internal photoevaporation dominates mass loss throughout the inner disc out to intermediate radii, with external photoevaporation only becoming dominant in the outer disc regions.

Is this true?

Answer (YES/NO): NO